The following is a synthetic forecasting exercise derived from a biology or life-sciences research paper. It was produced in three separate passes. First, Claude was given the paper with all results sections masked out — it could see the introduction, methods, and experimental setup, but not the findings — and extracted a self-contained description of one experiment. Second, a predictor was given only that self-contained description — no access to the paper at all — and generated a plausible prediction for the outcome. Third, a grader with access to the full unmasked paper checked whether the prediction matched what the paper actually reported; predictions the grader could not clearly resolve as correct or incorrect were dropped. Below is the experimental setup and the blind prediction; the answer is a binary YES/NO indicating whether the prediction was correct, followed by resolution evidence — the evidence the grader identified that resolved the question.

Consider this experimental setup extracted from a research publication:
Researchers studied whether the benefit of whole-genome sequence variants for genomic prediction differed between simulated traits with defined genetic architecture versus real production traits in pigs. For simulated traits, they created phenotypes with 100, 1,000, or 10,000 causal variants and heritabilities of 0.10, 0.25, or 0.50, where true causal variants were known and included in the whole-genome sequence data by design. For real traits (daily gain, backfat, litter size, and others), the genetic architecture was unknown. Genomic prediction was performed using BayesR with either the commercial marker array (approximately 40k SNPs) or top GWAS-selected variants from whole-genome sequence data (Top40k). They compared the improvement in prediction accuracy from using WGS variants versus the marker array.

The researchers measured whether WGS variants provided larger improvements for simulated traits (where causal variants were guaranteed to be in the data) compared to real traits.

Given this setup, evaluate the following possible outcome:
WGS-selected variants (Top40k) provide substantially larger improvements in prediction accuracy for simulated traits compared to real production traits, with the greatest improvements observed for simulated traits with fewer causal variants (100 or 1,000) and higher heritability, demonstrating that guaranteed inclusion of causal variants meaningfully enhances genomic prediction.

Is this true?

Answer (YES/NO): NO